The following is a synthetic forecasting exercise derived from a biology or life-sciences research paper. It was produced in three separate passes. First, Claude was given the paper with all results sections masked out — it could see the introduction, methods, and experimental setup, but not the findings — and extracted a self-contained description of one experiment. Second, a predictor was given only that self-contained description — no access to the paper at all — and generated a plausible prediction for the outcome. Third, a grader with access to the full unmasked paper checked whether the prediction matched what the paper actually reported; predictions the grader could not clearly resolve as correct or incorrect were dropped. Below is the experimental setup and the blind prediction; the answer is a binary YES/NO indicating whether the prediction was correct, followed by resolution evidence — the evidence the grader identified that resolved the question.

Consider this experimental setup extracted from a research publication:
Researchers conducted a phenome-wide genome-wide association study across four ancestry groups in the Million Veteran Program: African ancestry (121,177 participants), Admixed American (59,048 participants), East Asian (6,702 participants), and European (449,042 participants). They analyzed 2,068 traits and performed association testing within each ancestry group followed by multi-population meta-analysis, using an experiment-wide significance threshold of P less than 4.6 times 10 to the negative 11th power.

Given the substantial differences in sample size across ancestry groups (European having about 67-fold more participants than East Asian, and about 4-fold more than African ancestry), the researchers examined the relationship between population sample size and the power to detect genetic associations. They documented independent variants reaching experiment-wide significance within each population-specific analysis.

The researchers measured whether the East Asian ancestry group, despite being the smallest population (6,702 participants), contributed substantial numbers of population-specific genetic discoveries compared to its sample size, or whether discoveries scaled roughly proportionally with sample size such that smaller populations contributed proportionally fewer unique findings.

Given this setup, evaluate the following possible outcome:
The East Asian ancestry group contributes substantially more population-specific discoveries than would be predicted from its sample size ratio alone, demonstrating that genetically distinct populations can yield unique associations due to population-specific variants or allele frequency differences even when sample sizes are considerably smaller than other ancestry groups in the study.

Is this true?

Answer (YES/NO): NO